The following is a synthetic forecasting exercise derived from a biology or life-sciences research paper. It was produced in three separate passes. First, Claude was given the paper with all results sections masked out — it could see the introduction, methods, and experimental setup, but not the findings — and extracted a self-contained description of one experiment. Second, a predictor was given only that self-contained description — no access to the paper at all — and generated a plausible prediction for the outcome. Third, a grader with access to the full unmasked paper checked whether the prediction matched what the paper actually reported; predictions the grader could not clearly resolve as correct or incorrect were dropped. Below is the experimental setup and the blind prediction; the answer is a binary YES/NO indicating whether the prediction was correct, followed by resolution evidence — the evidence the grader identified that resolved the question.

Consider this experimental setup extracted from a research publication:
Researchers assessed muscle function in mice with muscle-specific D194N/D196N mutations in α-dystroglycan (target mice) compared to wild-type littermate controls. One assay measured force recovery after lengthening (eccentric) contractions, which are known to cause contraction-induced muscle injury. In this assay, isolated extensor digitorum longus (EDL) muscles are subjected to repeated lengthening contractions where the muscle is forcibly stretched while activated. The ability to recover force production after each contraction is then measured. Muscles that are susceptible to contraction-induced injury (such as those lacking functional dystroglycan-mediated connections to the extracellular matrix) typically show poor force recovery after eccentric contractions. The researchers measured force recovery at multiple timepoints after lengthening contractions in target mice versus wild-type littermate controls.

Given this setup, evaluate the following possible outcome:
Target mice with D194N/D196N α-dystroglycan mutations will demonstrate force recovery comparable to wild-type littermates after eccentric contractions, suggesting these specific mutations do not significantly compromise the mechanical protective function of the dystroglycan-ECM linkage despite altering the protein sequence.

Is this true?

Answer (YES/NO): NO